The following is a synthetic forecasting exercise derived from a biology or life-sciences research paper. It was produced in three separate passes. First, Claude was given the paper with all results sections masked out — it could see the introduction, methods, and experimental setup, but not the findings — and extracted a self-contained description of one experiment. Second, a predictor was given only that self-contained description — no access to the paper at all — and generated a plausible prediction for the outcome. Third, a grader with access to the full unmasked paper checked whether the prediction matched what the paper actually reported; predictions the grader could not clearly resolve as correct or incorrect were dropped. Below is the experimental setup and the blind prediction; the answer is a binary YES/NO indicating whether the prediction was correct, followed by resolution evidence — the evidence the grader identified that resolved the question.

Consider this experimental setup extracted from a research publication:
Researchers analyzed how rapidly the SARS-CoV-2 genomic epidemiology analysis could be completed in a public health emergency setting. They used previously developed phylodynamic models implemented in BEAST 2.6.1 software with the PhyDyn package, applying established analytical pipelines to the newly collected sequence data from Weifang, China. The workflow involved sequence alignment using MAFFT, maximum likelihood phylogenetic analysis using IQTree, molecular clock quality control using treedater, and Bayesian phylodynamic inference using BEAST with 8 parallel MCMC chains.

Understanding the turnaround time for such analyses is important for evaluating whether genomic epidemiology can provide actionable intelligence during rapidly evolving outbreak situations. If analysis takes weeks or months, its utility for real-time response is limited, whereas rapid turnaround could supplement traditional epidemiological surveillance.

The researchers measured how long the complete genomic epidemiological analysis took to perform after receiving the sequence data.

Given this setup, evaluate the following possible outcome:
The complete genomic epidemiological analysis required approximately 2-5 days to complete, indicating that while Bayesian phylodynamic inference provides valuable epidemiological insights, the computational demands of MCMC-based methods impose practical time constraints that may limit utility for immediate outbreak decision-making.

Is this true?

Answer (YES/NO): NO